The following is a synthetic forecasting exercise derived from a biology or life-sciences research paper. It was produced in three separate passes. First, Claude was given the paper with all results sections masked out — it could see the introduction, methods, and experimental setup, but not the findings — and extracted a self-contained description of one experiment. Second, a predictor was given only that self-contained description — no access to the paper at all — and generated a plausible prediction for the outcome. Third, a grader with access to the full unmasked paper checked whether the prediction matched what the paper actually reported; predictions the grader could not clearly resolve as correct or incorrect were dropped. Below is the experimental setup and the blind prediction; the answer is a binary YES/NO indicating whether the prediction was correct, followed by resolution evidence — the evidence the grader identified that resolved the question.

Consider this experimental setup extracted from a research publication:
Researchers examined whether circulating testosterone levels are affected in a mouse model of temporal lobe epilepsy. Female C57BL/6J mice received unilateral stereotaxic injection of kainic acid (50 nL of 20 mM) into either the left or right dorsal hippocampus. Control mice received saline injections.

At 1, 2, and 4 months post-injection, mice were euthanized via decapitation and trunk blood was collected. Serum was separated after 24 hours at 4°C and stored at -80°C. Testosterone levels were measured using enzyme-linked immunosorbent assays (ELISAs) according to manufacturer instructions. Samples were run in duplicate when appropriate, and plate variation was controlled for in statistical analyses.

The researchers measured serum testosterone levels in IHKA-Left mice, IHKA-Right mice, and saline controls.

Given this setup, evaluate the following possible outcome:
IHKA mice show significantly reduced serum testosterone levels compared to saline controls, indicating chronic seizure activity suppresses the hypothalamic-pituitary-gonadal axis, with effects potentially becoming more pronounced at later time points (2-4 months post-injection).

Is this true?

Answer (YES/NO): NO